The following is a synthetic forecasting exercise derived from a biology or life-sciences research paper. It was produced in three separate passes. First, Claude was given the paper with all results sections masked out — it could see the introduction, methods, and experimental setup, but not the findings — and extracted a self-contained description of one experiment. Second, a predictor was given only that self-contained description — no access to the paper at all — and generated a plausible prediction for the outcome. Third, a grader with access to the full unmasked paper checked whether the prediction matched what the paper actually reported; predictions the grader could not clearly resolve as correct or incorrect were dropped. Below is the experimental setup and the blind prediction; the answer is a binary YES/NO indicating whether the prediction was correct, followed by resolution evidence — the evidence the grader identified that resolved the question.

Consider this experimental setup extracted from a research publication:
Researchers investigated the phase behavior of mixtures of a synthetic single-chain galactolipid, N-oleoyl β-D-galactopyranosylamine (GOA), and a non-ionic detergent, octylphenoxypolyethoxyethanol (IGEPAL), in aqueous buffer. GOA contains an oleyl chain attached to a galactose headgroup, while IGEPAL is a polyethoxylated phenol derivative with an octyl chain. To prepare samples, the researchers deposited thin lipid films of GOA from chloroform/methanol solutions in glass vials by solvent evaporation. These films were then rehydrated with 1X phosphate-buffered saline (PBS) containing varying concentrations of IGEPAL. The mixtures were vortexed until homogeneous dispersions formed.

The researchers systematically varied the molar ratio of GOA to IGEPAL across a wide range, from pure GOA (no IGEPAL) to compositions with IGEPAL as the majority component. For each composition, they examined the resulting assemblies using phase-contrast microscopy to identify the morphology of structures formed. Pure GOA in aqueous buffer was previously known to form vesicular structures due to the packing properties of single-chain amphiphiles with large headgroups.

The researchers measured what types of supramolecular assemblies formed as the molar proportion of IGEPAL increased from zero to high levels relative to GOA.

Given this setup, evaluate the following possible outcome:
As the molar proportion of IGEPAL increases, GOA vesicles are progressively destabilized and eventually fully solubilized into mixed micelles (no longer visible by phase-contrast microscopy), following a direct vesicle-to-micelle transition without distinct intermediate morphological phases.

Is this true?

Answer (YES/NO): NO